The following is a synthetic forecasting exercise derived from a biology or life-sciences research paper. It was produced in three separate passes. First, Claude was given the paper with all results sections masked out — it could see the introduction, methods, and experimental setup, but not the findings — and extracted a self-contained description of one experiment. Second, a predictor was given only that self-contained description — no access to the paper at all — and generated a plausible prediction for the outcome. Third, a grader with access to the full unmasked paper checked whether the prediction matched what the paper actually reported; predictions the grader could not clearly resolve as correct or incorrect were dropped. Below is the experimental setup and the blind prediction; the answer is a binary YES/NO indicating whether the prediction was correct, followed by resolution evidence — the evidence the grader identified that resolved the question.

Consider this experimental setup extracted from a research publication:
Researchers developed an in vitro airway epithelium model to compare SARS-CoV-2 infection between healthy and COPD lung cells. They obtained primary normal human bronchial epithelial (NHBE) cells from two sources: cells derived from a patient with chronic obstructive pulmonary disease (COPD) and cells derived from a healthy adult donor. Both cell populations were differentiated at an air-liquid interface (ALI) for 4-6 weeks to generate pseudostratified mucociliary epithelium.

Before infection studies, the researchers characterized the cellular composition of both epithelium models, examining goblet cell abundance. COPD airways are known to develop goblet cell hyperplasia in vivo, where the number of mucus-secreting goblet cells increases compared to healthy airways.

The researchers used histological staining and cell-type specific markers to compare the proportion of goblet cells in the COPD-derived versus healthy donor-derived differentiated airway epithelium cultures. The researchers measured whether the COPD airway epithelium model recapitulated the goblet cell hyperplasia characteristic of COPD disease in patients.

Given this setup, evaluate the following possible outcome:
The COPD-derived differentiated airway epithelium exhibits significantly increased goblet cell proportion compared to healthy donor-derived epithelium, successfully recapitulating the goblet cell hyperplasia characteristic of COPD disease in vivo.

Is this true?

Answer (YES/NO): YES